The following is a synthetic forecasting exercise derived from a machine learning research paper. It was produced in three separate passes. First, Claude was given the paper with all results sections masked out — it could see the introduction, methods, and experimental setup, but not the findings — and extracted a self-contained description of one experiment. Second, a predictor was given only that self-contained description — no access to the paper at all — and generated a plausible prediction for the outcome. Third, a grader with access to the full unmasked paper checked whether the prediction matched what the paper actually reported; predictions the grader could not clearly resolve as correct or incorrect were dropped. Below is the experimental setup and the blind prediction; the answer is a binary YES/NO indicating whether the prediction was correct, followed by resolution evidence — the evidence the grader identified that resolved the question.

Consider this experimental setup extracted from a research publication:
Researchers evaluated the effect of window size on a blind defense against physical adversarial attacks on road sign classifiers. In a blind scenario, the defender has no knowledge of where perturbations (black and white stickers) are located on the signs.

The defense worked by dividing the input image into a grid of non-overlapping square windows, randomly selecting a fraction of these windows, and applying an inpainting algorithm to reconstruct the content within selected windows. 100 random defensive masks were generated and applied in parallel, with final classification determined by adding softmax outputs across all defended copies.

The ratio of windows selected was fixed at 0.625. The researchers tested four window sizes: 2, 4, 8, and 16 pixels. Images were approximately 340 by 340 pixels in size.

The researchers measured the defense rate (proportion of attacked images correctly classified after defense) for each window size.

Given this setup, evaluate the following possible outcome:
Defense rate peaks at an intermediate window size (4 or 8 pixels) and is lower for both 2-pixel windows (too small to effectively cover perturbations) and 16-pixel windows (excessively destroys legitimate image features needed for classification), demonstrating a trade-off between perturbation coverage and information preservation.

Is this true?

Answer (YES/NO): YES